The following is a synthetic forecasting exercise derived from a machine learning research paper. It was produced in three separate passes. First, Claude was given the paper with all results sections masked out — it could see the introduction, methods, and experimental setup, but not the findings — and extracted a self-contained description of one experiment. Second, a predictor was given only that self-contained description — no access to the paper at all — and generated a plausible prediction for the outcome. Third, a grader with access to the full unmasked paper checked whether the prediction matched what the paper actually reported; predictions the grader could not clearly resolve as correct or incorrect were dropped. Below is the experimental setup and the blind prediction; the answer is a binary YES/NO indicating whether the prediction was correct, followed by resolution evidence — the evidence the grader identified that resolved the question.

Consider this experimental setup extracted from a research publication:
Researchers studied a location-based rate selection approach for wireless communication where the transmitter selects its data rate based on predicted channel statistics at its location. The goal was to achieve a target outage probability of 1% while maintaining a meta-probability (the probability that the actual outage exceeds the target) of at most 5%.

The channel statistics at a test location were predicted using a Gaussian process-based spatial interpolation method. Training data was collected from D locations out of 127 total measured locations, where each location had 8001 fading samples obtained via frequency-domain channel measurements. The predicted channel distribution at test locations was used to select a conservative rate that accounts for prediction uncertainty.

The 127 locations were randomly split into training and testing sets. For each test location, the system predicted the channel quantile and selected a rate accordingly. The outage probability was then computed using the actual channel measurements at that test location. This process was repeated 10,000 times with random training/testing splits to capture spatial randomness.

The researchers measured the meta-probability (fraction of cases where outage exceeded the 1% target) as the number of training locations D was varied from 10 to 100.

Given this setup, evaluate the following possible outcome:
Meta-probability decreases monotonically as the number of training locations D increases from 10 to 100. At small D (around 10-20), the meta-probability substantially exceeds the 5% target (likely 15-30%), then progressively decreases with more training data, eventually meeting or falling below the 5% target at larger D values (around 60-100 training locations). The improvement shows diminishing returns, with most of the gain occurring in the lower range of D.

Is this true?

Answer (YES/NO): NO